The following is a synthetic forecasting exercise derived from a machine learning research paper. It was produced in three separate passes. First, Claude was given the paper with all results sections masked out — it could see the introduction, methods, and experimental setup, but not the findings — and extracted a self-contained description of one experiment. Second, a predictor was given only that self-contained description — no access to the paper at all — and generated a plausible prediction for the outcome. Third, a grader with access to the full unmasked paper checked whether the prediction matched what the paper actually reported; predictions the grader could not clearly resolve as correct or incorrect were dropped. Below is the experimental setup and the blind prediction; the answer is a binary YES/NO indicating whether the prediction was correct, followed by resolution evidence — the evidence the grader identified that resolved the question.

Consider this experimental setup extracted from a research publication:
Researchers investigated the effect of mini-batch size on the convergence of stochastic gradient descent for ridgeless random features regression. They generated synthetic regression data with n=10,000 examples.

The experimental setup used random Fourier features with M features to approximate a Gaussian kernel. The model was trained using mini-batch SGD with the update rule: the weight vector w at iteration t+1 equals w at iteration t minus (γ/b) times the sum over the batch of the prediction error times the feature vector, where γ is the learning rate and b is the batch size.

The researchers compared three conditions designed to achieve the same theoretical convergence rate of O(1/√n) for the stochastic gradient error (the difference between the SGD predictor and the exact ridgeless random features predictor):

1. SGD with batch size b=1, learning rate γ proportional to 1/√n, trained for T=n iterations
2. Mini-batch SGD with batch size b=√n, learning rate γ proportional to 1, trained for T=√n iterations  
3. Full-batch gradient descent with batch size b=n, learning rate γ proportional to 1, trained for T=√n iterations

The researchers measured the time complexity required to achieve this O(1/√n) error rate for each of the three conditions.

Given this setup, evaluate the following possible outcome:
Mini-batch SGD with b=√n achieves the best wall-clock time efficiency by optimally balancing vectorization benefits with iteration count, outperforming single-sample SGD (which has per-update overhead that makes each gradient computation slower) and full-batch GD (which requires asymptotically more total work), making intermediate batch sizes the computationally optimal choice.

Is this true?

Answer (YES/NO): NO